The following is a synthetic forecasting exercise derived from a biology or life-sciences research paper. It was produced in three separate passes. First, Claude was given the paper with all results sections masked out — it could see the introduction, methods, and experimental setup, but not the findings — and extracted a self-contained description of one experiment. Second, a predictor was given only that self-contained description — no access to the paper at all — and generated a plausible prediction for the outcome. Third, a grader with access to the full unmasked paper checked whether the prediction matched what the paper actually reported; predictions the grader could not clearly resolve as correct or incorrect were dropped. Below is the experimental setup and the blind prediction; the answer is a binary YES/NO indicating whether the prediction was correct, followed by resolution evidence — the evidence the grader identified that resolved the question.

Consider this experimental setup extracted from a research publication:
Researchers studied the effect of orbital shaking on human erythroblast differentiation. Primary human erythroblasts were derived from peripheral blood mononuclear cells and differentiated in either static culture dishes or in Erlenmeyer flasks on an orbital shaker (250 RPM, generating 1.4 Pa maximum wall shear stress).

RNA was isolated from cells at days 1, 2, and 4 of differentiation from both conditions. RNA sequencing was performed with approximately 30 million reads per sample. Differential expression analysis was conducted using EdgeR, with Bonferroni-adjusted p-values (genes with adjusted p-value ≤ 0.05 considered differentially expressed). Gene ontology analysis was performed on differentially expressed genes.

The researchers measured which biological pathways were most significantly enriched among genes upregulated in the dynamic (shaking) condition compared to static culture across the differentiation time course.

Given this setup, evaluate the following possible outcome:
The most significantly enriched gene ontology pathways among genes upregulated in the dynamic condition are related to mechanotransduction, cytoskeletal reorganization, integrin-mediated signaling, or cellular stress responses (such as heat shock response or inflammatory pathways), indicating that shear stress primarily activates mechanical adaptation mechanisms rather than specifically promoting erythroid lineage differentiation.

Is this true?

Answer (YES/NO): NO